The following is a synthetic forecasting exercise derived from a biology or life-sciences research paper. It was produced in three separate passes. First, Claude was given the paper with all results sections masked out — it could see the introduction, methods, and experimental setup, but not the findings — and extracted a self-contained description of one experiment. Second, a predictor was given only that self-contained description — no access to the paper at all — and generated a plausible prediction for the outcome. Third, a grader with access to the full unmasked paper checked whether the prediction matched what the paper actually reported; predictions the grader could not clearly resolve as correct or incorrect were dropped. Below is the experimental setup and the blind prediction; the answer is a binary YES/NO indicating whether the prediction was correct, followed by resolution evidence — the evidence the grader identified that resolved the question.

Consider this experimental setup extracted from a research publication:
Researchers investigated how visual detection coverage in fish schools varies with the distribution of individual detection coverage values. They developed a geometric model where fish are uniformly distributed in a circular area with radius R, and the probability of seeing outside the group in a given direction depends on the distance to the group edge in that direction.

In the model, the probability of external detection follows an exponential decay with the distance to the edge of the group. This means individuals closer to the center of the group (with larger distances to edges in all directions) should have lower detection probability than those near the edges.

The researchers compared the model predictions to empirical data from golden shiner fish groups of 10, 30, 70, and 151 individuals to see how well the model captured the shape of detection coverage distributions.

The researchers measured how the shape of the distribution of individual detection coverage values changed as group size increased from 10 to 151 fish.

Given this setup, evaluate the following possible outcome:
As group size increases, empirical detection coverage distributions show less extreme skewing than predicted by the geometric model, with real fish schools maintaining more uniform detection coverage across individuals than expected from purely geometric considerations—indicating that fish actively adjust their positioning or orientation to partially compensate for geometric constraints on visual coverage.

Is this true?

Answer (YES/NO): NO